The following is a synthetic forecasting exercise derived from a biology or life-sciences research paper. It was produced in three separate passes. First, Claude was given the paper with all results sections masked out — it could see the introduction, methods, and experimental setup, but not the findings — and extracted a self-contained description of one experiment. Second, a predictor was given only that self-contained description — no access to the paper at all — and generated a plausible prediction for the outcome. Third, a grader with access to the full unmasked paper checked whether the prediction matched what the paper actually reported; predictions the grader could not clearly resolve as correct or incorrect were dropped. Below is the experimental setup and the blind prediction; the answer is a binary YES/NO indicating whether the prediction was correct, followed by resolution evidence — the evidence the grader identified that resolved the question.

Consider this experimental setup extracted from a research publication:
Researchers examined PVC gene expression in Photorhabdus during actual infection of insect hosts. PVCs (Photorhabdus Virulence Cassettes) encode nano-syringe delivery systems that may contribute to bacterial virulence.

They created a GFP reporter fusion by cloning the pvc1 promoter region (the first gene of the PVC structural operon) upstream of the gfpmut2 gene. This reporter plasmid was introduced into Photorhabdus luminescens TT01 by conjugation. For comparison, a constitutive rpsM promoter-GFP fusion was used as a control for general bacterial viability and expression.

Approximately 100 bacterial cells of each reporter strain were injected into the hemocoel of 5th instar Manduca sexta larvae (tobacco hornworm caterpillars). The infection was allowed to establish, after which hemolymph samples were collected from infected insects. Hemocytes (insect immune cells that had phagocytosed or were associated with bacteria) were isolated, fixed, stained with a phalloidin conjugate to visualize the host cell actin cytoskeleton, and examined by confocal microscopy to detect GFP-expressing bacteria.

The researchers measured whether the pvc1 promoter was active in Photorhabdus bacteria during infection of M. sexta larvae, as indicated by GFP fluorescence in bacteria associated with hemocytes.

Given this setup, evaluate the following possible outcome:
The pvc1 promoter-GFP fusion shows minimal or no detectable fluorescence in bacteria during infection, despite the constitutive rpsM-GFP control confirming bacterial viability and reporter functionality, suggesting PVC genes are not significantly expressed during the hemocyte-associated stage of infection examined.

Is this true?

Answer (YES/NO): NO